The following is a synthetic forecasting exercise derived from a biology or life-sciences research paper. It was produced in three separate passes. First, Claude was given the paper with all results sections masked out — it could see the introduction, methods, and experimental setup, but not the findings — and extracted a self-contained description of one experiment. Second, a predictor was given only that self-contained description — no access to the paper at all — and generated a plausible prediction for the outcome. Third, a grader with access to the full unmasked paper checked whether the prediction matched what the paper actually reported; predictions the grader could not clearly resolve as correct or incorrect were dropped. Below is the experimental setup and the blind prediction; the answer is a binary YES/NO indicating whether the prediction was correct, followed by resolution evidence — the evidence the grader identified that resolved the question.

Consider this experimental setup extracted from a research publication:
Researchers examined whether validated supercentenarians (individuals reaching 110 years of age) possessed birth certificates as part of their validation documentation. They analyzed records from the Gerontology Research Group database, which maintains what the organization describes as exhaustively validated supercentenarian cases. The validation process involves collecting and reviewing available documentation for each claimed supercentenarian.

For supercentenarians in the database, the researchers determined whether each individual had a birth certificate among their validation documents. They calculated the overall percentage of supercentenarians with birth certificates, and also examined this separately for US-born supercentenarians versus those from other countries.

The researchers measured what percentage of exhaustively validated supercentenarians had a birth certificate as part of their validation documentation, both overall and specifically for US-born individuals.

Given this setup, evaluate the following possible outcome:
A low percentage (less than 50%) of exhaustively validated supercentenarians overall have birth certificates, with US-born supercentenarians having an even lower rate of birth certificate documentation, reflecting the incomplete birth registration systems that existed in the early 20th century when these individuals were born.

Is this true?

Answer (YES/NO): YES